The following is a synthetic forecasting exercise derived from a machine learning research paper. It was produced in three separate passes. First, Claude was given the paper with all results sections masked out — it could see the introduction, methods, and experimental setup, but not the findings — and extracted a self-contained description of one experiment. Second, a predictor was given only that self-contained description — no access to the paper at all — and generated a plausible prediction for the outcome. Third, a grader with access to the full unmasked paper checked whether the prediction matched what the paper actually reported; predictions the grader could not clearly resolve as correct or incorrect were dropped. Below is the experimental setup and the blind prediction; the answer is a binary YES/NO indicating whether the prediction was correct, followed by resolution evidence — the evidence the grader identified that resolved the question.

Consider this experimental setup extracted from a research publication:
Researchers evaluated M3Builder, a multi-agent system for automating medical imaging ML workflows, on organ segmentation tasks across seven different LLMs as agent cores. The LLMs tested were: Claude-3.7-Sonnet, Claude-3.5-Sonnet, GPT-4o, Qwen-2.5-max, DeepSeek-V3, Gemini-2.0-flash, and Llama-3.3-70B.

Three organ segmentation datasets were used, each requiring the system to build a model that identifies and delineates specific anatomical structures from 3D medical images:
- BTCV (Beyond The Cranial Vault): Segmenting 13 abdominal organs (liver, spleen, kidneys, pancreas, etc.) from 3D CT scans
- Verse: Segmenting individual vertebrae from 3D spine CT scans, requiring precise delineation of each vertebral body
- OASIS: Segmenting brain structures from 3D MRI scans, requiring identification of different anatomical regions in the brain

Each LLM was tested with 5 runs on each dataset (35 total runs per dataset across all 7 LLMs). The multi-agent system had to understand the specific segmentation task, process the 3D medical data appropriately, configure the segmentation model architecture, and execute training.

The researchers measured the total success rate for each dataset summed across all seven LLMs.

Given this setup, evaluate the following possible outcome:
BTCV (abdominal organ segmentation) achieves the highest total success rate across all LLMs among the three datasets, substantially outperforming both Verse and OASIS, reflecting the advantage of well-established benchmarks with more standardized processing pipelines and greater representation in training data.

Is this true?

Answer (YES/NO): YES